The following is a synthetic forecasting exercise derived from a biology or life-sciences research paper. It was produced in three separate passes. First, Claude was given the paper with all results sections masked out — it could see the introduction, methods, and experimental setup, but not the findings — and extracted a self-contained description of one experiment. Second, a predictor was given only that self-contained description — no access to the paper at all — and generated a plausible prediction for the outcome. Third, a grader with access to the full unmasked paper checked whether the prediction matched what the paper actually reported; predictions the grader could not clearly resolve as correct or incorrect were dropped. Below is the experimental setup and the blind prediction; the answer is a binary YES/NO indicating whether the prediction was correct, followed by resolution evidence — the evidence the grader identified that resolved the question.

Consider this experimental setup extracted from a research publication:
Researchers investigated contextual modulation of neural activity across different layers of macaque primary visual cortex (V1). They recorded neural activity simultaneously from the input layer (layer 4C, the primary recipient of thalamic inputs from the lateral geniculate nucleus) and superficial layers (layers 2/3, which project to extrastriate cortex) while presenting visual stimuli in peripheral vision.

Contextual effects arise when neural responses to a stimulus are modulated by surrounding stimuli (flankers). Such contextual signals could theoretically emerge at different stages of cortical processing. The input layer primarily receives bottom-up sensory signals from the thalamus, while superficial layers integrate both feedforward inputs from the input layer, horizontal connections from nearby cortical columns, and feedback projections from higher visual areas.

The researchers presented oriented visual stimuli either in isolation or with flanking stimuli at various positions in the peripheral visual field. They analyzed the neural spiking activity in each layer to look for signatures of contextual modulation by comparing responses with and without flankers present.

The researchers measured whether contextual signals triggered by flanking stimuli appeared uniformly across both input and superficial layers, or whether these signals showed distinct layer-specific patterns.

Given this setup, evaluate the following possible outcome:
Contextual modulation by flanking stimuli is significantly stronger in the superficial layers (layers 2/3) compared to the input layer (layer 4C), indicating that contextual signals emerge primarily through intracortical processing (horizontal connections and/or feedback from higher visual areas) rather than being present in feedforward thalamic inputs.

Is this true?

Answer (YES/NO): YES